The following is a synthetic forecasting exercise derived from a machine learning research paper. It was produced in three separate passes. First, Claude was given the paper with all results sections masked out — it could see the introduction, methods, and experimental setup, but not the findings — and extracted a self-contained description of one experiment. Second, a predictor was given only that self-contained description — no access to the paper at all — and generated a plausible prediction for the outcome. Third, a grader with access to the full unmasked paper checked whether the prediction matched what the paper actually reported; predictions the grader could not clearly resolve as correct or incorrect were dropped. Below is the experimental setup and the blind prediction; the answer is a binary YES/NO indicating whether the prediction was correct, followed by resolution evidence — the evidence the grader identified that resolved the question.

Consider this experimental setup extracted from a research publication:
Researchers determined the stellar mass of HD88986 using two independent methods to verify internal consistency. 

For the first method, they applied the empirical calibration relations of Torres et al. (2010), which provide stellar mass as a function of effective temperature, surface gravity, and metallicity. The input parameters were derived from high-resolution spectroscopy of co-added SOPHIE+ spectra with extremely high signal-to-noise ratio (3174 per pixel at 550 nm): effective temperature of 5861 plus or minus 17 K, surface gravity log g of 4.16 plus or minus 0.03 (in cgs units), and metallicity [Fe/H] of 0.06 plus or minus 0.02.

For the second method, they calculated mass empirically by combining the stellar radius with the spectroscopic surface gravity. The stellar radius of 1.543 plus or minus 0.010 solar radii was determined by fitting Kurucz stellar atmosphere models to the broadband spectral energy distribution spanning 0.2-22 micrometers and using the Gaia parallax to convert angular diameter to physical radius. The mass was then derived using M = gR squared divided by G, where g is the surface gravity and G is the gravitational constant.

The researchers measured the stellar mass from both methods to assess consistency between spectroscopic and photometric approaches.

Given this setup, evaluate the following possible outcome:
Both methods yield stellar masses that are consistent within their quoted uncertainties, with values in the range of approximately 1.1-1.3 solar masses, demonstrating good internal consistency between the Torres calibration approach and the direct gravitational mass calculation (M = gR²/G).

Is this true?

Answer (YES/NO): YES